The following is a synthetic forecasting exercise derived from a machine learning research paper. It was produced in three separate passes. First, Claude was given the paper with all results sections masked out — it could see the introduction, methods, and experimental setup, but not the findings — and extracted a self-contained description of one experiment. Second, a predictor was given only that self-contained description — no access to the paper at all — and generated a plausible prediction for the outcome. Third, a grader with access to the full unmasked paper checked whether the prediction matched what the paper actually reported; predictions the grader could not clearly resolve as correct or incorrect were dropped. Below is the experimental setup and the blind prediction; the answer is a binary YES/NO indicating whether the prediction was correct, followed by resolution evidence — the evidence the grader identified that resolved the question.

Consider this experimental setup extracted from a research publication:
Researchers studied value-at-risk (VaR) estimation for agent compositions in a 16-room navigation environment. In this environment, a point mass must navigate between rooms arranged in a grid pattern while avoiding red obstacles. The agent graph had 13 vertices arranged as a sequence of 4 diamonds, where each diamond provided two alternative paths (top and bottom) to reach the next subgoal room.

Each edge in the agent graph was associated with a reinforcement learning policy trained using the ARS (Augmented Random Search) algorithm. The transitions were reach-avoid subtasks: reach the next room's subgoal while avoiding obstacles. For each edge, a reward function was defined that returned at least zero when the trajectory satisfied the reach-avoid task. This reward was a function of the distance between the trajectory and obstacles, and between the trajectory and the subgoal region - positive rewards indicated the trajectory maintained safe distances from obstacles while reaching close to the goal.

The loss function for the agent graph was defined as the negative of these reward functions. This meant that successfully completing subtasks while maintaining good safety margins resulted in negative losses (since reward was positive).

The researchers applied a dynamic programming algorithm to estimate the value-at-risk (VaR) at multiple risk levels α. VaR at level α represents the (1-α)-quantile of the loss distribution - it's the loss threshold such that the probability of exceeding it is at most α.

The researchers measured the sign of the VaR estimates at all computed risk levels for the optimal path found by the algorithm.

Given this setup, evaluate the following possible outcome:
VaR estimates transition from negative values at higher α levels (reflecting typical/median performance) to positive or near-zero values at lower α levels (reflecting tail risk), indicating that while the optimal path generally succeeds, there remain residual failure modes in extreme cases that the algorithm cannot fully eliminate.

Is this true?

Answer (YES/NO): NO